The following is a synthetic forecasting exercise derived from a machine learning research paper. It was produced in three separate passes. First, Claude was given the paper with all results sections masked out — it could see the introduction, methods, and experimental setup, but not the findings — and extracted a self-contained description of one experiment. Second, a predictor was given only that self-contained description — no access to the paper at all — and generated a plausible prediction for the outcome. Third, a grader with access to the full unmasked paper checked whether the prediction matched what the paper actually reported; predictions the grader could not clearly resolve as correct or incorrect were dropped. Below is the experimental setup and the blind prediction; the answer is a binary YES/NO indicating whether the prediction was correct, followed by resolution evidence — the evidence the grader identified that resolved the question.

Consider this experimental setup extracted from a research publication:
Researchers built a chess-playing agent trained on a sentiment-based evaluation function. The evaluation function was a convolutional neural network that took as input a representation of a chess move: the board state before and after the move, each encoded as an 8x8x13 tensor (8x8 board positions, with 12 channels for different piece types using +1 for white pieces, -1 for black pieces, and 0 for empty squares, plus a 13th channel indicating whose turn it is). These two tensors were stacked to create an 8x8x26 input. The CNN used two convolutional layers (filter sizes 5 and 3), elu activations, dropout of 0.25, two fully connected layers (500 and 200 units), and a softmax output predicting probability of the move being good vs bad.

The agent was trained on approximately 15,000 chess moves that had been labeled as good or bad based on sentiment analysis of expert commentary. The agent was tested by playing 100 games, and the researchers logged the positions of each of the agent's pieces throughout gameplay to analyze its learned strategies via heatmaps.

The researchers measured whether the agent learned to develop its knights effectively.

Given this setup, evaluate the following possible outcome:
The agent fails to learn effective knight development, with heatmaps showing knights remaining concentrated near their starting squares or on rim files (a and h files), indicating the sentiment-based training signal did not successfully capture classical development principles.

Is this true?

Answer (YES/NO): NO